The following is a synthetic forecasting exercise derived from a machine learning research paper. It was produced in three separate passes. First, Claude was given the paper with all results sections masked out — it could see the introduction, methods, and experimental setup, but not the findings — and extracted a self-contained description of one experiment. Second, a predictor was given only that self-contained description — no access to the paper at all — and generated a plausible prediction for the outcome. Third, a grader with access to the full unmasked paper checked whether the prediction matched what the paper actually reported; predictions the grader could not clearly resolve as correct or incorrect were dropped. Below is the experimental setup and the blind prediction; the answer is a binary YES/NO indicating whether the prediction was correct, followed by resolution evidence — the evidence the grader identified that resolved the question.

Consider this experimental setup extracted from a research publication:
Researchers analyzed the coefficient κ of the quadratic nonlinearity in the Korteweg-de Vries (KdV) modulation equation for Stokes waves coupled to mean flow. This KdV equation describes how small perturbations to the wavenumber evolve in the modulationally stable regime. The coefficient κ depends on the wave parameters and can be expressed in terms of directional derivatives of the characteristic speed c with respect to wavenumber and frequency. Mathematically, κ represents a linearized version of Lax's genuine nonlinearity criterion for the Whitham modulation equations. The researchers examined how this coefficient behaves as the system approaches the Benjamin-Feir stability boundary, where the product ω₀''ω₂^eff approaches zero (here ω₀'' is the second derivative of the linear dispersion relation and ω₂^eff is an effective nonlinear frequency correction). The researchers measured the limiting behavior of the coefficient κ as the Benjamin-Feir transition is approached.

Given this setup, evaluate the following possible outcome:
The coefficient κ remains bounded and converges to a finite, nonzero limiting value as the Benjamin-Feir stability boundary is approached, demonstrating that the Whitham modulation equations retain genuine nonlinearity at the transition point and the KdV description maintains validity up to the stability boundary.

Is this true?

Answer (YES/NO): NO